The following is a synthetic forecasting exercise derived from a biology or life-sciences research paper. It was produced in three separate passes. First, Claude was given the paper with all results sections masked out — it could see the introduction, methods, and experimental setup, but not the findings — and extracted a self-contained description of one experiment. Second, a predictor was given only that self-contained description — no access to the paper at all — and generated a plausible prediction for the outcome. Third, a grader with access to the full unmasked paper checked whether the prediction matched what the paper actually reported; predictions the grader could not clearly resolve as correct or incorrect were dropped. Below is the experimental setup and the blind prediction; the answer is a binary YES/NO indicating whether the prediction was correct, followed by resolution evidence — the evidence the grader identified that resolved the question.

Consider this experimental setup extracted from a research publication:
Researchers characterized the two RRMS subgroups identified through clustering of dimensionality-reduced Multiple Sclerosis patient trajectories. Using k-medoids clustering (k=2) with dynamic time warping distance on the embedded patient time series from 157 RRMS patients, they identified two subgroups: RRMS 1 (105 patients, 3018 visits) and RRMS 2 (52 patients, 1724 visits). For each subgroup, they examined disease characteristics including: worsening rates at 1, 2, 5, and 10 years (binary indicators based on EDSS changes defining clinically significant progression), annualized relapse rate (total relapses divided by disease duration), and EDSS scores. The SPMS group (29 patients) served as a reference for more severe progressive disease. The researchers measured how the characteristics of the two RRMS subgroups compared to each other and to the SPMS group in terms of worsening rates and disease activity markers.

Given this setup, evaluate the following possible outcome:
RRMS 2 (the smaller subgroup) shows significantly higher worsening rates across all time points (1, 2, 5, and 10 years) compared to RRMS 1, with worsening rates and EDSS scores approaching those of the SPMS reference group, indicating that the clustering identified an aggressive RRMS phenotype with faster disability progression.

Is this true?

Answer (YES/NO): NO